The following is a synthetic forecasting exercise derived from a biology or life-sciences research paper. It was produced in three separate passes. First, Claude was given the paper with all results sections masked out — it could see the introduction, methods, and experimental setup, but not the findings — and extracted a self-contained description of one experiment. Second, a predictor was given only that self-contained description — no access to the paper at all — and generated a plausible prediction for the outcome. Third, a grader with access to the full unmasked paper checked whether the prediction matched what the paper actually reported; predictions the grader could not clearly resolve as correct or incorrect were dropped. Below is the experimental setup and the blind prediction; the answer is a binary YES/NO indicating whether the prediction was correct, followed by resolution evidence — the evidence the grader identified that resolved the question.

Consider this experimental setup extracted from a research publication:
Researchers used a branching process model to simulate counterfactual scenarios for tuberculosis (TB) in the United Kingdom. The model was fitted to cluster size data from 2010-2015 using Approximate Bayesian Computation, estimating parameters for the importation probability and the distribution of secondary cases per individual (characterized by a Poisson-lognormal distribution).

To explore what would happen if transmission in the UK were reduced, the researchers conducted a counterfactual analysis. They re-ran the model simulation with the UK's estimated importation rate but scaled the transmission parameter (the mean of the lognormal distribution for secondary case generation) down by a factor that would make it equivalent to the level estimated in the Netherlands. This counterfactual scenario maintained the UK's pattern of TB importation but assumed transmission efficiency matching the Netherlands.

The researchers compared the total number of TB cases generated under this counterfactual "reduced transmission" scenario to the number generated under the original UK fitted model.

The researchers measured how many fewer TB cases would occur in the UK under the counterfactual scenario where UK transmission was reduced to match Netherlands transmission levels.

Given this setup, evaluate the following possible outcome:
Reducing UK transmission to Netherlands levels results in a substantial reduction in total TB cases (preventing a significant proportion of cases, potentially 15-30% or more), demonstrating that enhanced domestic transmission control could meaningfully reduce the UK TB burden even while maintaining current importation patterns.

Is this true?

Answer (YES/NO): YES